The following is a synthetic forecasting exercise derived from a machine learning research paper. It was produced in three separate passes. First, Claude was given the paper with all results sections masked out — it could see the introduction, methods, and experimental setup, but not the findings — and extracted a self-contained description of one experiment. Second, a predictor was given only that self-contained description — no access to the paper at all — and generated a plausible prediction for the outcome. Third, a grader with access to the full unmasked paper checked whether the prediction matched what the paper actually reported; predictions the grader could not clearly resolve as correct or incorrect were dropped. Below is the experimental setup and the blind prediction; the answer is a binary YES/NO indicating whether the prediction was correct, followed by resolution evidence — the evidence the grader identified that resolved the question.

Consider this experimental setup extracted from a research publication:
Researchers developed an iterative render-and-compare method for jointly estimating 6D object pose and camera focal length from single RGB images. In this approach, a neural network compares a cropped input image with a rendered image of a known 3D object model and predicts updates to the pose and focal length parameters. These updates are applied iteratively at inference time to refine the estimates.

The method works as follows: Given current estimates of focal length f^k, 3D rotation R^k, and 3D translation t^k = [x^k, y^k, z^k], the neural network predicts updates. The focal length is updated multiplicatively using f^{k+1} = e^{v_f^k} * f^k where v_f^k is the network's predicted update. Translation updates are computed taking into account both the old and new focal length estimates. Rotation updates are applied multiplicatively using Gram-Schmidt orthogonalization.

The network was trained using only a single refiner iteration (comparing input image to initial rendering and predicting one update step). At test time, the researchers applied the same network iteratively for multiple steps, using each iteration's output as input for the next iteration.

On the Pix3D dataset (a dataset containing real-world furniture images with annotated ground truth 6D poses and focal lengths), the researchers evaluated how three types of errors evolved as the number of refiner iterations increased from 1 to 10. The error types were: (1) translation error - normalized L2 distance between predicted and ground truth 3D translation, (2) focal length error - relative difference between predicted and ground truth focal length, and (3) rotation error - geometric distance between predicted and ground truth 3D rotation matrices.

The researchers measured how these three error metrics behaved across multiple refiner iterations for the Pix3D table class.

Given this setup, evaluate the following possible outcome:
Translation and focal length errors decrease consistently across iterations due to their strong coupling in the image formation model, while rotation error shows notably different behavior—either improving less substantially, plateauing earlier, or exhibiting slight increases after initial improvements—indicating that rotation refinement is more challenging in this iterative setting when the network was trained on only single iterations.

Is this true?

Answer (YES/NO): YES